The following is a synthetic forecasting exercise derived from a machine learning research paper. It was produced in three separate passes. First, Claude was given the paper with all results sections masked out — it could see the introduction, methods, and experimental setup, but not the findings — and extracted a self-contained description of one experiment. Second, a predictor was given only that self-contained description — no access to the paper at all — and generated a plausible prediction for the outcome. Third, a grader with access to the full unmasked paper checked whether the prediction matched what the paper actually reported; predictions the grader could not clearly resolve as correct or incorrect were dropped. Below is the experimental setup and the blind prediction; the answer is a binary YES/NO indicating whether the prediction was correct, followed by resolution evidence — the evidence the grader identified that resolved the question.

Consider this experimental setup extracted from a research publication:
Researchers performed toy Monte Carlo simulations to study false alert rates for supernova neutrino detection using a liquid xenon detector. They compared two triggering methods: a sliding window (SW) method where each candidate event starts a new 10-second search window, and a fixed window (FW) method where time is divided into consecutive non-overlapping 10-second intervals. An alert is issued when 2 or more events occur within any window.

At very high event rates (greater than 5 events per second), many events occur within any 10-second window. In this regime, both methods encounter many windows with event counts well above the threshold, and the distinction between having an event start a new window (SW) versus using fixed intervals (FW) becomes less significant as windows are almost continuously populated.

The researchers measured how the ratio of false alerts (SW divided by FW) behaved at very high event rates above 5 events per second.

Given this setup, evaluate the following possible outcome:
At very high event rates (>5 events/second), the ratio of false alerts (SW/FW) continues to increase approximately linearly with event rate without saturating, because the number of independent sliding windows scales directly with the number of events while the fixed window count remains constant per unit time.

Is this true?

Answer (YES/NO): NO